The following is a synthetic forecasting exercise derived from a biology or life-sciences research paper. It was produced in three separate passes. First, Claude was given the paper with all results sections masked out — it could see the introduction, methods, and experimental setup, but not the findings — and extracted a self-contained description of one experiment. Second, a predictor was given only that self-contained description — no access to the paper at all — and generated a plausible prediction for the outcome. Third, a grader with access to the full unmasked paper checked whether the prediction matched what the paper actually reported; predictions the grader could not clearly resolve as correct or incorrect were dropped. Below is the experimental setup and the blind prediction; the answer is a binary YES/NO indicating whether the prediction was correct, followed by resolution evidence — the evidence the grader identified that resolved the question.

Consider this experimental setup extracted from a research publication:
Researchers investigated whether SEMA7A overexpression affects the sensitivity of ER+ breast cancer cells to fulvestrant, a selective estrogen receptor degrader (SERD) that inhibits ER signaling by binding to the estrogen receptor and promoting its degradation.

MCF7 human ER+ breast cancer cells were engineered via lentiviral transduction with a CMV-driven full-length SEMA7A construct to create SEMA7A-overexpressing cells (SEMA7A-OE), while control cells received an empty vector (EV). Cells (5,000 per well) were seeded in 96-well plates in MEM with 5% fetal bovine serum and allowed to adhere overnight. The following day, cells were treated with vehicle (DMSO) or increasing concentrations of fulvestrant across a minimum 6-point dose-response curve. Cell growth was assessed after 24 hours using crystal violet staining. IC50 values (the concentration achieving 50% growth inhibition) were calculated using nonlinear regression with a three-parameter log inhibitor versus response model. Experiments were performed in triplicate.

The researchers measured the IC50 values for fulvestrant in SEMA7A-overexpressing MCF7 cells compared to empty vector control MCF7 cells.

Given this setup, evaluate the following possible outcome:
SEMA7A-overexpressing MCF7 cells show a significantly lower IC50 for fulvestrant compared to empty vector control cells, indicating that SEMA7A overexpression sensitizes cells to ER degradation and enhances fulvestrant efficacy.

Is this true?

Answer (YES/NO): NO